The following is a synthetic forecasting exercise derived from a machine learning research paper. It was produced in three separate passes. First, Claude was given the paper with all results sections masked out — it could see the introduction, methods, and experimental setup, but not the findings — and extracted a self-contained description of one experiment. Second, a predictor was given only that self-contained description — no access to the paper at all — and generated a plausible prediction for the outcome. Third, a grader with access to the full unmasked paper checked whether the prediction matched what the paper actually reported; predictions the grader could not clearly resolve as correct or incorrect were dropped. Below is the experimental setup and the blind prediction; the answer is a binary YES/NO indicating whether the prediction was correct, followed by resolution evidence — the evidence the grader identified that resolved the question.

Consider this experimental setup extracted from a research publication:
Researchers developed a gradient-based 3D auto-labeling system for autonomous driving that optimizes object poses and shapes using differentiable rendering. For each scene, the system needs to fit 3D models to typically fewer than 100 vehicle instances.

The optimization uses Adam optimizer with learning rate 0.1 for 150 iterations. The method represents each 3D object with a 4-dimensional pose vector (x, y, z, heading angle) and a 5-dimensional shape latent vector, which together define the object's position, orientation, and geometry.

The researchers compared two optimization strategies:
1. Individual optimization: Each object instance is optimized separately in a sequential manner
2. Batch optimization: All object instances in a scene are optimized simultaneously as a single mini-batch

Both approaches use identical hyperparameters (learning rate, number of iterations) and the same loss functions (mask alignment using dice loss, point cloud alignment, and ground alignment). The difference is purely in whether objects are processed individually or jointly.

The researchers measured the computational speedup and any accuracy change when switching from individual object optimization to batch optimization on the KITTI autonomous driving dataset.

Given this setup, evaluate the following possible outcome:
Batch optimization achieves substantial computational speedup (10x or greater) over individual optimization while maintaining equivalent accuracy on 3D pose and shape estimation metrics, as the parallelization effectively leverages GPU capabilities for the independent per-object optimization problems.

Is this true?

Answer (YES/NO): NO